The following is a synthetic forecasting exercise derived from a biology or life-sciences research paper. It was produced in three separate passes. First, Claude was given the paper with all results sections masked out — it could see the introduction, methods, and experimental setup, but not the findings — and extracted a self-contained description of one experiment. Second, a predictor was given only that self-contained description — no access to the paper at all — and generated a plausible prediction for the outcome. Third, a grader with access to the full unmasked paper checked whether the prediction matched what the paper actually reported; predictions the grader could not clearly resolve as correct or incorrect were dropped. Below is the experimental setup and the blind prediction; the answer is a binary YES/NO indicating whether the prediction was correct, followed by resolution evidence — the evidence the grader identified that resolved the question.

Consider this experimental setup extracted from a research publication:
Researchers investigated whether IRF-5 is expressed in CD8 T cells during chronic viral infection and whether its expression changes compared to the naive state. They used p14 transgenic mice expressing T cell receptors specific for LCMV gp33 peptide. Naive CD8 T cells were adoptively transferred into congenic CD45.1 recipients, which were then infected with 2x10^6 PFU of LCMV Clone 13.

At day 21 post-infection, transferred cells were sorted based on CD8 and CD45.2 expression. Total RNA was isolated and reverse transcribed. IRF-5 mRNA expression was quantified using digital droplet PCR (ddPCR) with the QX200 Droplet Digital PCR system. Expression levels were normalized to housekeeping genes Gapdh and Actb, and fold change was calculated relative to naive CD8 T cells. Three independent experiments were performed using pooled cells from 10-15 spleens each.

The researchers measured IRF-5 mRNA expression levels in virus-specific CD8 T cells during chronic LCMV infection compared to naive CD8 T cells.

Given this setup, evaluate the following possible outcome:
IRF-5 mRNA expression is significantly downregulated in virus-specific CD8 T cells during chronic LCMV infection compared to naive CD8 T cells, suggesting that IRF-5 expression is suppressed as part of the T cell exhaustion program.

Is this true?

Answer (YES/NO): NO